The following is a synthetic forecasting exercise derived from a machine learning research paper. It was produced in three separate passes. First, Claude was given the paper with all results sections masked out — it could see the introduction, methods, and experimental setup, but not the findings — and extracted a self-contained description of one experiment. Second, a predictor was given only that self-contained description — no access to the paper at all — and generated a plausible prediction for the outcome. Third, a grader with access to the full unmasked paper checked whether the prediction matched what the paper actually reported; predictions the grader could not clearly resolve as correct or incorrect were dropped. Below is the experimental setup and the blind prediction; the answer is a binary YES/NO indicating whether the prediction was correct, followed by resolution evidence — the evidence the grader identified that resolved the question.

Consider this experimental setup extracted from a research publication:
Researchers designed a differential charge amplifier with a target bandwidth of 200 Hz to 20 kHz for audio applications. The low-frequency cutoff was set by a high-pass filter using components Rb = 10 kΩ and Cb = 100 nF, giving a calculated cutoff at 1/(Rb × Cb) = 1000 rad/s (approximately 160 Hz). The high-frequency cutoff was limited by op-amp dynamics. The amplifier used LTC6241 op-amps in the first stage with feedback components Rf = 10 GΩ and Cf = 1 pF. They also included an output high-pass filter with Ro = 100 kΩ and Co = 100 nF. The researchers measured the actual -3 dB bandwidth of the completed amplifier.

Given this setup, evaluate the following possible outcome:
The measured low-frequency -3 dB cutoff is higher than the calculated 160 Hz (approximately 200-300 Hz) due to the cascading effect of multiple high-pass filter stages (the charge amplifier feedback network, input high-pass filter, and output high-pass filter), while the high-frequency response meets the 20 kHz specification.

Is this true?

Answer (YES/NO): NO